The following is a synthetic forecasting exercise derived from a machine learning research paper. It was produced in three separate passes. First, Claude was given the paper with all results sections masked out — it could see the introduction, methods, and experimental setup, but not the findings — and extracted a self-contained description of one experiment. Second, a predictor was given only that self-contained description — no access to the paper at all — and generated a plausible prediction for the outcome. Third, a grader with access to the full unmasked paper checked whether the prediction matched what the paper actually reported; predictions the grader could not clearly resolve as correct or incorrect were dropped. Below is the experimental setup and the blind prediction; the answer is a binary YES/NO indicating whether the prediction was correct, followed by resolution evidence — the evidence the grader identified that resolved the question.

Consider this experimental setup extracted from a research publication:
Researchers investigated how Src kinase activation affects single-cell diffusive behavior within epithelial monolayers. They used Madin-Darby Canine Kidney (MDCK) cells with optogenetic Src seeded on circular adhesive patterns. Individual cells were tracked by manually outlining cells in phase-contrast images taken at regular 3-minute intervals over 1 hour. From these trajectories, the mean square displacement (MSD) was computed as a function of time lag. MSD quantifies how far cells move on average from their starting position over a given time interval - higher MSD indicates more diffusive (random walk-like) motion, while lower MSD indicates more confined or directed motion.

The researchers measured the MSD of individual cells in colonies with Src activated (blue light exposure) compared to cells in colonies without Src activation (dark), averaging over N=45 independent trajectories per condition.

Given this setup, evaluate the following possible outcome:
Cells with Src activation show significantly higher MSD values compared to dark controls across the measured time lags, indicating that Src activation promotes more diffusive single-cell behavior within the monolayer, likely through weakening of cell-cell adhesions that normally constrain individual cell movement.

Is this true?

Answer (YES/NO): YES